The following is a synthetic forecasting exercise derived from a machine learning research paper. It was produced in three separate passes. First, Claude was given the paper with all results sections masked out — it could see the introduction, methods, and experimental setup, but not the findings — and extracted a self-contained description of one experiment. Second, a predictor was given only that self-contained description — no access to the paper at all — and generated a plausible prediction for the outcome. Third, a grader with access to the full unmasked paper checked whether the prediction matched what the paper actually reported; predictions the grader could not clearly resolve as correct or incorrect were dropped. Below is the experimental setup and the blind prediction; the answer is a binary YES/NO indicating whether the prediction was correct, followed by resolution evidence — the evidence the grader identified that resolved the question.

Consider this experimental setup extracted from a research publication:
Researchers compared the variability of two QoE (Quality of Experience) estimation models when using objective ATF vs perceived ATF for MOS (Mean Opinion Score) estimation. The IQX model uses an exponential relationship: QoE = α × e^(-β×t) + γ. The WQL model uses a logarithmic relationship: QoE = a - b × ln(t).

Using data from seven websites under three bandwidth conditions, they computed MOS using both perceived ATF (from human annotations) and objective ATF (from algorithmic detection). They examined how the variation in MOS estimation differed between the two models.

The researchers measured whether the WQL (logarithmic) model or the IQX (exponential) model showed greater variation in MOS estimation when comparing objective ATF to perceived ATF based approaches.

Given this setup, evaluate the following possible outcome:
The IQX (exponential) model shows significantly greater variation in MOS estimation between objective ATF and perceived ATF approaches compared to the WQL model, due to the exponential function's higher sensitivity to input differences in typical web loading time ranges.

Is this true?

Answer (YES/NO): YES